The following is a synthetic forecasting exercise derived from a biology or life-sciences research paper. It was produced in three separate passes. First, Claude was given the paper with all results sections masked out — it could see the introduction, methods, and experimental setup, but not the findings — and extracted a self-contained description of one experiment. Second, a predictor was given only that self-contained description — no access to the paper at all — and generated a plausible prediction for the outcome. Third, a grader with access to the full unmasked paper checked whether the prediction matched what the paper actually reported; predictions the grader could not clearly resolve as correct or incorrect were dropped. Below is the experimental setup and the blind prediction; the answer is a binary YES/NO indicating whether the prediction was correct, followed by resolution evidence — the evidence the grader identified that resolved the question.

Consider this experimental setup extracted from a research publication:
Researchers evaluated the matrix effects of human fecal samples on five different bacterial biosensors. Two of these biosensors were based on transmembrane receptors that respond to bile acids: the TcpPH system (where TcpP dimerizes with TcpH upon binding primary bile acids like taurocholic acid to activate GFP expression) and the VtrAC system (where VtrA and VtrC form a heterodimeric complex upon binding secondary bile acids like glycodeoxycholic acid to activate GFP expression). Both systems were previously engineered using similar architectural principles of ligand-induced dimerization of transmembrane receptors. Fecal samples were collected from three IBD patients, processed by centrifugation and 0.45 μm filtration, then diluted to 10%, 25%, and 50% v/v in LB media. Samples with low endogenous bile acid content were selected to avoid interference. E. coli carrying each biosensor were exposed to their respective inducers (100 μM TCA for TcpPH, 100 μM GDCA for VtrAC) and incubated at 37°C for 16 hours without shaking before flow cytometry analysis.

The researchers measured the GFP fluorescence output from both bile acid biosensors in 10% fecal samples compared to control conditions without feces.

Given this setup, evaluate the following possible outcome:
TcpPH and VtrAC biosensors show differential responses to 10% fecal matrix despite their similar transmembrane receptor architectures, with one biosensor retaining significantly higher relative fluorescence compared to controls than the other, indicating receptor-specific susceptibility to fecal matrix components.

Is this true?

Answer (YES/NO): YES